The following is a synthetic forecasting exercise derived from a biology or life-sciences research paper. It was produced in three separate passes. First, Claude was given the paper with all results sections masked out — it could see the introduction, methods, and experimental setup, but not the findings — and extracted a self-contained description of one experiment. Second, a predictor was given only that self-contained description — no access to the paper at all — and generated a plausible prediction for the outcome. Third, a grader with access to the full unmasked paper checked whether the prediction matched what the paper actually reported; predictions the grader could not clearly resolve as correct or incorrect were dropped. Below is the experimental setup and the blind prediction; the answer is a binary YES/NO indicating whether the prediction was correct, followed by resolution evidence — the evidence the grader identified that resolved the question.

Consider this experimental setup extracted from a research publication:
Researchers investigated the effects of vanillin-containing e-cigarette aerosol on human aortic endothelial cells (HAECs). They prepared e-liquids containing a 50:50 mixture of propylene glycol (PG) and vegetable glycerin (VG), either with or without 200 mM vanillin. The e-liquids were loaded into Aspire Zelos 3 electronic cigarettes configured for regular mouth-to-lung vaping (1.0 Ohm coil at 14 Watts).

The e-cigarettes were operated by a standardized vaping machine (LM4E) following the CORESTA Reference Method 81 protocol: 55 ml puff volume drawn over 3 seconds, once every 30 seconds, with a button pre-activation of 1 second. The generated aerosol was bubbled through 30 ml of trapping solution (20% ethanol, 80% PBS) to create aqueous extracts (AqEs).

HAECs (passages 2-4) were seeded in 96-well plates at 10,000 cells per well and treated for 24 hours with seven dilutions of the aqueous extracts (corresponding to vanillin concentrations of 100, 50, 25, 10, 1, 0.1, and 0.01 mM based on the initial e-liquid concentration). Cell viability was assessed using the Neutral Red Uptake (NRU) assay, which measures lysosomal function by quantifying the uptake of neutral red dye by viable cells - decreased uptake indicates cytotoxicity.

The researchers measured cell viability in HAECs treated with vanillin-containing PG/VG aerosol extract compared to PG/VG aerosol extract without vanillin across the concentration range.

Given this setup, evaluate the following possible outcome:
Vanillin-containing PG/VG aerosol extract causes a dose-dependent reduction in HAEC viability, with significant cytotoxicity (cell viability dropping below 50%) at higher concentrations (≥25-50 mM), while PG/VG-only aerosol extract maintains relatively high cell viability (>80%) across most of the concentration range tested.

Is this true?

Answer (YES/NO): NO